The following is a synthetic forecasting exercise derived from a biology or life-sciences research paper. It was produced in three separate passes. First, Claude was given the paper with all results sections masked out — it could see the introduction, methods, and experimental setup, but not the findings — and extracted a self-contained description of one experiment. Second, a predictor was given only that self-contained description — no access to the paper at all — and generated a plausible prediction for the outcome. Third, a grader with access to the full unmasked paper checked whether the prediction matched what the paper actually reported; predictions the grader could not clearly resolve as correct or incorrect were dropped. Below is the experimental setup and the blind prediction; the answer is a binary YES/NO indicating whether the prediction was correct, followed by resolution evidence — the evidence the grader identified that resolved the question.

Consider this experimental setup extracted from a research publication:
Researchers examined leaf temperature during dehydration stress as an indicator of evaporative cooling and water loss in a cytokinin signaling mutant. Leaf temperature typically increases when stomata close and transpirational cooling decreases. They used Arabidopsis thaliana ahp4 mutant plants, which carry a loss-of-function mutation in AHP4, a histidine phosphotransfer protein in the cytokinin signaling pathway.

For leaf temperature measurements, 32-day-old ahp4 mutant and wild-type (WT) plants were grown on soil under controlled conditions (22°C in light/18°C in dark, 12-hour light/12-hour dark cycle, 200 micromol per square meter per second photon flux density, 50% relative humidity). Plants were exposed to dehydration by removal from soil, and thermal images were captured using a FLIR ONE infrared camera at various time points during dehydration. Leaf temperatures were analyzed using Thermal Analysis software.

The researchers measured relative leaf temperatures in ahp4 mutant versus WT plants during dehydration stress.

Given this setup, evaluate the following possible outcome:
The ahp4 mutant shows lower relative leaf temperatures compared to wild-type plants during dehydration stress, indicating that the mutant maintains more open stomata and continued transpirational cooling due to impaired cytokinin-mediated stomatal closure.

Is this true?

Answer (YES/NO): NO